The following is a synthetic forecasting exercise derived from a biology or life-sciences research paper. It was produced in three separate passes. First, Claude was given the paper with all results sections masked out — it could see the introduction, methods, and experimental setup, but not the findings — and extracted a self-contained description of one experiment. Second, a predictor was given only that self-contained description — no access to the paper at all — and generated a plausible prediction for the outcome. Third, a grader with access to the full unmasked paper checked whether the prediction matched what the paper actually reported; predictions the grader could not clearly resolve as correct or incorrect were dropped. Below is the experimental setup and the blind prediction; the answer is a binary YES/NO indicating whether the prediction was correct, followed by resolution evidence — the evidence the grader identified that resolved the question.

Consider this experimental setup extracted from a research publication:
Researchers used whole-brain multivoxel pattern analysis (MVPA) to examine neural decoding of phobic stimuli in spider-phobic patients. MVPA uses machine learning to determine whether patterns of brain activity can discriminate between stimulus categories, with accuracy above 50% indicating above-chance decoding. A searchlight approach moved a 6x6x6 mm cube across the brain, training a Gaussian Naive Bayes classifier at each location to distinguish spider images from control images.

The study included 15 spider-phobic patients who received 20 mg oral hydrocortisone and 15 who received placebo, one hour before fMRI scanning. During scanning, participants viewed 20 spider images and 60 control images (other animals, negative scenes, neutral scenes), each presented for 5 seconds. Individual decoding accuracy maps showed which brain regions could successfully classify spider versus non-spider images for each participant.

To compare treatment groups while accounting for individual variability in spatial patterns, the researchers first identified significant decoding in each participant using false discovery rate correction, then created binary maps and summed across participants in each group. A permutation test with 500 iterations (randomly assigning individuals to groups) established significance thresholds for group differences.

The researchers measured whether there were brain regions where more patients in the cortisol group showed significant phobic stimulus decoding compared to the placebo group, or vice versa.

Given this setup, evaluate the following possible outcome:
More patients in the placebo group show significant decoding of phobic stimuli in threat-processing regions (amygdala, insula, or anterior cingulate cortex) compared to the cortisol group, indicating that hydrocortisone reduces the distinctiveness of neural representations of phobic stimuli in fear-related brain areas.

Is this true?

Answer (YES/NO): YES